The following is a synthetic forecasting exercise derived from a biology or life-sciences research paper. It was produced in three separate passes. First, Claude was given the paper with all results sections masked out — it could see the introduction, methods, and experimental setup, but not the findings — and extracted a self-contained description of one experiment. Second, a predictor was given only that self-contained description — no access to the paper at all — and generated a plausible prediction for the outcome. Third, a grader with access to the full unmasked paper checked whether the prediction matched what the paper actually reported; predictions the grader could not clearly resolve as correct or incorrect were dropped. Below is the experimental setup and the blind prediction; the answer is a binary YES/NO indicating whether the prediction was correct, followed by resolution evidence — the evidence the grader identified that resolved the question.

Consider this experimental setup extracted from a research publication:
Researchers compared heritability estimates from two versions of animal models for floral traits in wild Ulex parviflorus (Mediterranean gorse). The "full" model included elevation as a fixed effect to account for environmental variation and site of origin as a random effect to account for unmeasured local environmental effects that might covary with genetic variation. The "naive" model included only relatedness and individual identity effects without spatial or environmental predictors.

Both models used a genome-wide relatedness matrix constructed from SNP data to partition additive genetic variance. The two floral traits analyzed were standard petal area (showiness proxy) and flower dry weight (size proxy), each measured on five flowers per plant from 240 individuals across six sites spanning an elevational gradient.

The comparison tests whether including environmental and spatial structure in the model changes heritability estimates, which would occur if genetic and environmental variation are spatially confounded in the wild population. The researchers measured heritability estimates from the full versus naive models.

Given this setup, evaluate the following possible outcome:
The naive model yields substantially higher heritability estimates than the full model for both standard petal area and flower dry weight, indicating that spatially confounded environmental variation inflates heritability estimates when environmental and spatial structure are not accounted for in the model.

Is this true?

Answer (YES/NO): YES